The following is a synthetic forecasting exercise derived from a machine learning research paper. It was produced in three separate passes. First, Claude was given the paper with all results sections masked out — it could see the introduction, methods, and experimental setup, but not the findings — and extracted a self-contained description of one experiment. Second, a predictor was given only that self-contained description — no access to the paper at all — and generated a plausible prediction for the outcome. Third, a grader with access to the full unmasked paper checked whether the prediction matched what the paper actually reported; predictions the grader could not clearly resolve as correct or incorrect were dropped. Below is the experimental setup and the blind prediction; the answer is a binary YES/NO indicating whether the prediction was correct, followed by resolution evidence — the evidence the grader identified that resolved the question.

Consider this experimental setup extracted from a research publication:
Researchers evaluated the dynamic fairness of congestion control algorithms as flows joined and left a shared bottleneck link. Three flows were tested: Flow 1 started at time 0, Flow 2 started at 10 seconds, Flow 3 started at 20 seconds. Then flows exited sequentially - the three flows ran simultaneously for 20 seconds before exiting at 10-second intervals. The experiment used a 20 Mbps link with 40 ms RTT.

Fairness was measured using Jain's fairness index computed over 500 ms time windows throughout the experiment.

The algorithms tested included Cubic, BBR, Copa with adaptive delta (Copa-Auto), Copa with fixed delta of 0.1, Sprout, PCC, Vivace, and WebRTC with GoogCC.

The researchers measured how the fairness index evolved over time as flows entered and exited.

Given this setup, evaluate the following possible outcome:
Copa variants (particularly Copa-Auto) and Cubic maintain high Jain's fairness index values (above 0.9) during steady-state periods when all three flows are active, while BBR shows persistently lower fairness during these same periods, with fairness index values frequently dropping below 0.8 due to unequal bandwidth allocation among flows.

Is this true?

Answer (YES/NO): NO